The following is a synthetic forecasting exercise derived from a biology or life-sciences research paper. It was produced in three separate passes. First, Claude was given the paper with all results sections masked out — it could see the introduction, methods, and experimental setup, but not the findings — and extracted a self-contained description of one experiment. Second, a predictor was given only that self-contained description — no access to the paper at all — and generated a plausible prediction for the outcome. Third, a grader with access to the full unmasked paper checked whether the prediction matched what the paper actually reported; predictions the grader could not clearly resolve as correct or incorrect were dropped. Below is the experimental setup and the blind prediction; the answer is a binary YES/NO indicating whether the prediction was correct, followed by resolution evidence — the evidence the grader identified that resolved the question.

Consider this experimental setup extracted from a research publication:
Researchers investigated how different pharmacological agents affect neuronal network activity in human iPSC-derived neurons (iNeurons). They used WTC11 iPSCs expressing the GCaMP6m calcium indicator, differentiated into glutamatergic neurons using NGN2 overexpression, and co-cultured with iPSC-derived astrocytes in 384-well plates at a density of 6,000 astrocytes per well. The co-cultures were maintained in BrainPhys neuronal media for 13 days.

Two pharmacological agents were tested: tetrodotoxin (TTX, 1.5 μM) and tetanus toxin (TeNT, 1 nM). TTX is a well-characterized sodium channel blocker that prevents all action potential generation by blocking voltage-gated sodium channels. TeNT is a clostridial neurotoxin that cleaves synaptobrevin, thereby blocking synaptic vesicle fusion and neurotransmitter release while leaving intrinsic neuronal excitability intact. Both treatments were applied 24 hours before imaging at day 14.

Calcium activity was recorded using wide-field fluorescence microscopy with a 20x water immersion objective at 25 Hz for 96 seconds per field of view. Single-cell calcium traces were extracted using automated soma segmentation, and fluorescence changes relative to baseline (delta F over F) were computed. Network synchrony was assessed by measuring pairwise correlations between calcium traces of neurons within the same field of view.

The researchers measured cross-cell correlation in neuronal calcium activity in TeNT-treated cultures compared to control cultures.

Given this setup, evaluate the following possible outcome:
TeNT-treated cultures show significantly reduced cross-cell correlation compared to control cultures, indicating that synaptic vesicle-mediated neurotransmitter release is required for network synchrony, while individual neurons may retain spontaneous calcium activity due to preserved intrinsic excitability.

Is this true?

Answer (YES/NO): YES